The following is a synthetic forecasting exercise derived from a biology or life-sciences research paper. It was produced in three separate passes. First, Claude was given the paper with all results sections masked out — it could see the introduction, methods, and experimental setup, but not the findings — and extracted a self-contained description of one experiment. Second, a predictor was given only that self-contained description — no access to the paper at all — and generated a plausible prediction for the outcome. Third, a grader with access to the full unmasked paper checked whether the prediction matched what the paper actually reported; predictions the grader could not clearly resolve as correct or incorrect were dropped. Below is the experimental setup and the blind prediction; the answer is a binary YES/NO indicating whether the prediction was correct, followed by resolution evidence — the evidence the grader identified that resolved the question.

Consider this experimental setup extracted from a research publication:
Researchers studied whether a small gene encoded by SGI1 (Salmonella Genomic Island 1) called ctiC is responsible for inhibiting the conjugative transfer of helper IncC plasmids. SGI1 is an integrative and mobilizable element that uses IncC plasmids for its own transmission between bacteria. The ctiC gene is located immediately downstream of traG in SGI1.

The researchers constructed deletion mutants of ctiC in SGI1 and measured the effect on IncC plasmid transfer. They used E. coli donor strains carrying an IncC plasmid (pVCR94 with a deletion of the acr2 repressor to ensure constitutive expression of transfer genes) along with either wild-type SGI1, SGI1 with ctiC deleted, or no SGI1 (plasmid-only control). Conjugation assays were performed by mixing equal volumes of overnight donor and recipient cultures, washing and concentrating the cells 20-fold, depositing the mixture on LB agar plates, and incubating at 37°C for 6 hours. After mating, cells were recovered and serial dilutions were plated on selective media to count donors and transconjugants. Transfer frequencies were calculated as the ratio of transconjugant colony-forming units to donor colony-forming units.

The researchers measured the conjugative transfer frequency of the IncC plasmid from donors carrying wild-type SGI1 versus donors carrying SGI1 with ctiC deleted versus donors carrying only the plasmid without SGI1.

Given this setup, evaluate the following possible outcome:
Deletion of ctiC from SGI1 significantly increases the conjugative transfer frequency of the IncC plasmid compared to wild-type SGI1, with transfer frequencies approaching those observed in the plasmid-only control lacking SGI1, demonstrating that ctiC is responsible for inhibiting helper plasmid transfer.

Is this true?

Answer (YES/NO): NO